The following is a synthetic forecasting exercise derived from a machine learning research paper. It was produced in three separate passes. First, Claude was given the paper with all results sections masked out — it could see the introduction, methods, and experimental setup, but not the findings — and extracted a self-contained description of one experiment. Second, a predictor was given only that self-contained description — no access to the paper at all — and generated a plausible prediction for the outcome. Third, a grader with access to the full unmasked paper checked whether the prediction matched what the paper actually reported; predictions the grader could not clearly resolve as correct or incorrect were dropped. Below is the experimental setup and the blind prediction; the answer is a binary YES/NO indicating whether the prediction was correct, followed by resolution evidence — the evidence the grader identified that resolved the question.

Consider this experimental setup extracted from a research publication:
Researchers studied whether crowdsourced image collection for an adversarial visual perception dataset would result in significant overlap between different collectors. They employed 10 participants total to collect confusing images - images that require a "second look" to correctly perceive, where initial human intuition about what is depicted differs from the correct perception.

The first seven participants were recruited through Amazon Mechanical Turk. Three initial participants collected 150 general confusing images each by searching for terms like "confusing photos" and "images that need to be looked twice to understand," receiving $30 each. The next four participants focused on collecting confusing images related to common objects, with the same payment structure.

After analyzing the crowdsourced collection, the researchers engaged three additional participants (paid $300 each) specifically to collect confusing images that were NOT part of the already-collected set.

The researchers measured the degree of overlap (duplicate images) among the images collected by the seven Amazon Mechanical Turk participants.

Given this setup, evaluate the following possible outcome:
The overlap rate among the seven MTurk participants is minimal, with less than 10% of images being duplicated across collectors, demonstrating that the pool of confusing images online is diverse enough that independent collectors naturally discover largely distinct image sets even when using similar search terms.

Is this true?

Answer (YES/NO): NO